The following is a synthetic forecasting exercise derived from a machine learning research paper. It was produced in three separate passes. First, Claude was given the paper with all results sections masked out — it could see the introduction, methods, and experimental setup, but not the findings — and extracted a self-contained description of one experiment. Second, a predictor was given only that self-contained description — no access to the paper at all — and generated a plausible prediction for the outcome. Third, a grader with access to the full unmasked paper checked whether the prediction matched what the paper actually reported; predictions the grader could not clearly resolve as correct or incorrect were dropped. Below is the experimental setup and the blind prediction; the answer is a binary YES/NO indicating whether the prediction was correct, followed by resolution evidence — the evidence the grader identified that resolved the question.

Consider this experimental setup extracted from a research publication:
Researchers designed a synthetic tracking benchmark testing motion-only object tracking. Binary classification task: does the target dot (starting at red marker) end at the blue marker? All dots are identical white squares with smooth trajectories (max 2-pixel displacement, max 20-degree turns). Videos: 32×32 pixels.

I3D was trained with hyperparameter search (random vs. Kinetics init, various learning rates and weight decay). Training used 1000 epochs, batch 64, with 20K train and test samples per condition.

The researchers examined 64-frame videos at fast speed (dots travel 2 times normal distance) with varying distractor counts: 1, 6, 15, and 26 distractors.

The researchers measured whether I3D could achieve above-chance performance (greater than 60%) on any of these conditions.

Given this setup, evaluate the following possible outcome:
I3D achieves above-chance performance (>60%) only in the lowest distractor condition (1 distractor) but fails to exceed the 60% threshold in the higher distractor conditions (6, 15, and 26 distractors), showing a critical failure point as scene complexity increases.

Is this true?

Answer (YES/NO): NO